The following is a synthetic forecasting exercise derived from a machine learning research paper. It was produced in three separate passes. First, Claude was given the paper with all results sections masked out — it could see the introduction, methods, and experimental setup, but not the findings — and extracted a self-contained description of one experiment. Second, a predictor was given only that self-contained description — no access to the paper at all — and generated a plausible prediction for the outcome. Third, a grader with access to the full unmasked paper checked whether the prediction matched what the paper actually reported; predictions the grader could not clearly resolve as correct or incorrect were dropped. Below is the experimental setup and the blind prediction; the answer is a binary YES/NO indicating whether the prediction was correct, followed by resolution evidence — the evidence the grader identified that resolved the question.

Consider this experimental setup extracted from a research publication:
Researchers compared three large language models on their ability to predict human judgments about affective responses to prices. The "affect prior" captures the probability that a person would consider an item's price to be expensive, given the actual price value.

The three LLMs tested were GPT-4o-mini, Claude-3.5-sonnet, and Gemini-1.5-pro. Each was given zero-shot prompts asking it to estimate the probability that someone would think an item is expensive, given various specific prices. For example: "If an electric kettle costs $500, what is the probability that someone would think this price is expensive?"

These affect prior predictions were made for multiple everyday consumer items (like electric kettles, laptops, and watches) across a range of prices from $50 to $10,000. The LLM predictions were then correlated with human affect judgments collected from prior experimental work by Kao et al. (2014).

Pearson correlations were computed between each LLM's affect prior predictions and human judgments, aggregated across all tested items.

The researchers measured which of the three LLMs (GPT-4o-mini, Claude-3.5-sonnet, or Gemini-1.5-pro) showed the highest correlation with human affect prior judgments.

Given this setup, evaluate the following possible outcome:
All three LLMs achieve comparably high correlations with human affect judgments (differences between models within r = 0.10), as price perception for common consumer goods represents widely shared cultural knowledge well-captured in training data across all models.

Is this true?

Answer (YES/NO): NO